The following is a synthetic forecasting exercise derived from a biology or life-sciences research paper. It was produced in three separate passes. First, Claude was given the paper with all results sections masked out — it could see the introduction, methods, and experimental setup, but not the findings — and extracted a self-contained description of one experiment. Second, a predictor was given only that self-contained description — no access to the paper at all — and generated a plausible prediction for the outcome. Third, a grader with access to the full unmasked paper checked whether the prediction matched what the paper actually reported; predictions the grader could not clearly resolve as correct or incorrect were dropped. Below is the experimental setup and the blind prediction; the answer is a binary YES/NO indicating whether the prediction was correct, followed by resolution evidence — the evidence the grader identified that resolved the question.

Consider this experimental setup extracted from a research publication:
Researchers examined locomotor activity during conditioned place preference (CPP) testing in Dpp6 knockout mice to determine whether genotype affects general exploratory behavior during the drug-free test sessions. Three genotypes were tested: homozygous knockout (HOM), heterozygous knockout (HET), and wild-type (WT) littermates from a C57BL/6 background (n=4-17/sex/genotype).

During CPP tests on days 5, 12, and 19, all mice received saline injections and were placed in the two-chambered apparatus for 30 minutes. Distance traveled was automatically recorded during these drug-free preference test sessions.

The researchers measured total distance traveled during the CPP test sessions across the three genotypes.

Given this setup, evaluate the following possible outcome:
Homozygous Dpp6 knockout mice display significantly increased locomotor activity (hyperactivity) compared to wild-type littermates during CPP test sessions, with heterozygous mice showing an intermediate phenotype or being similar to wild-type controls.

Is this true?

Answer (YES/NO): NO